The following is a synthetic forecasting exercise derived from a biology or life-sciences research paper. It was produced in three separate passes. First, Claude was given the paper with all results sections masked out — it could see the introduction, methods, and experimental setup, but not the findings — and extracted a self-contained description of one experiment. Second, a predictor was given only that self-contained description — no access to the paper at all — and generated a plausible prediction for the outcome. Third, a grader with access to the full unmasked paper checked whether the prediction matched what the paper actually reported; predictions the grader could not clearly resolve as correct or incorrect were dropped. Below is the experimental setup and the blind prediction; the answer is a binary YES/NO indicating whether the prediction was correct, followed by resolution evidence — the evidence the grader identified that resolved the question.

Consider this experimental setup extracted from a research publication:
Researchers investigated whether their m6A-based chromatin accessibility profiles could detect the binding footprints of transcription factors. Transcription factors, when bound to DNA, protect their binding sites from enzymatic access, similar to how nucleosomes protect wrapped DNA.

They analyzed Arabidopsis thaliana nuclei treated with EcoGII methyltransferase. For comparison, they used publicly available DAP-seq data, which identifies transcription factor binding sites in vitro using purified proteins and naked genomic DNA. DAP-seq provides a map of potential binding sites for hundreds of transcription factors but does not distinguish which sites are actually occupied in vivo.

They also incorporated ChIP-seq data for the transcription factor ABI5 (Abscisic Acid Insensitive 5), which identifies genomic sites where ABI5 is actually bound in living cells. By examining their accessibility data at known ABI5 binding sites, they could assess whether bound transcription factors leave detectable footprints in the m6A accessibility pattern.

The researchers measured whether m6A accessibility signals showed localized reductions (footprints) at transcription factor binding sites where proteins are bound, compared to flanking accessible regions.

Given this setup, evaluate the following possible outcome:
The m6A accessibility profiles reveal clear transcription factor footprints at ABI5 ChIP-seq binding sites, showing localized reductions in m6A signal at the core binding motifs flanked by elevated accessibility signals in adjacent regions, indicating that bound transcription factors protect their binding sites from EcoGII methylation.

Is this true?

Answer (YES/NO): YES